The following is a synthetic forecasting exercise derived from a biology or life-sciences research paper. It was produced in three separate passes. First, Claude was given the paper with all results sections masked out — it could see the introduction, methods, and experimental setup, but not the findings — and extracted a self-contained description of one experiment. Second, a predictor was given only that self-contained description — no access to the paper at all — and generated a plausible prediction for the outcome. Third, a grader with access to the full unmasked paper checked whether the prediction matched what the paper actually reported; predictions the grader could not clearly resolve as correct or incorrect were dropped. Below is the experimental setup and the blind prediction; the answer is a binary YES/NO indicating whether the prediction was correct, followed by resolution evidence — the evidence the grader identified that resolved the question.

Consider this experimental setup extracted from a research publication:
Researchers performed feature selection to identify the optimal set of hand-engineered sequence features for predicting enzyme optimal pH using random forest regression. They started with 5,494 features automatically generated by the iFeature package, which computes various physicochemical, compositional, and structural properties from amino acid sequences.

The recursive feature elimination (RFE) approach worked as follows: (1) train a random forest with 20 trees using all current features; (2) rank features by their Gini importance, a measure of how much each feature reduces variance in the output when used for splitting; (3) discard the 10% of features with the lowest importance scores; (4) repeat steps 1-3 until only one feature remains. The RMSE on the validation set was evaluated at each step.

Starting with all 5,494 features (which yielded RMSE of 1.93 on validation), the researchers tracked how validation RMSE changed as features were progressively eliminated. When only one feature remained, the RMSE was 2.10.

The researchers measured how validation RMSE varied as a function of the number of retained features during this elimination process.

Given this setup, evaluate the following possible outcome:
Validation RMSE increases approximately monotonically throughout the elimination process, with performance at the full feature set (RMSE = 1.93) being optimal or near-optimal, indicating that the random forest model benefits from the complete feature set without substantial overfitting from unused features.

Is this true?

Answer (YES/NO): NO